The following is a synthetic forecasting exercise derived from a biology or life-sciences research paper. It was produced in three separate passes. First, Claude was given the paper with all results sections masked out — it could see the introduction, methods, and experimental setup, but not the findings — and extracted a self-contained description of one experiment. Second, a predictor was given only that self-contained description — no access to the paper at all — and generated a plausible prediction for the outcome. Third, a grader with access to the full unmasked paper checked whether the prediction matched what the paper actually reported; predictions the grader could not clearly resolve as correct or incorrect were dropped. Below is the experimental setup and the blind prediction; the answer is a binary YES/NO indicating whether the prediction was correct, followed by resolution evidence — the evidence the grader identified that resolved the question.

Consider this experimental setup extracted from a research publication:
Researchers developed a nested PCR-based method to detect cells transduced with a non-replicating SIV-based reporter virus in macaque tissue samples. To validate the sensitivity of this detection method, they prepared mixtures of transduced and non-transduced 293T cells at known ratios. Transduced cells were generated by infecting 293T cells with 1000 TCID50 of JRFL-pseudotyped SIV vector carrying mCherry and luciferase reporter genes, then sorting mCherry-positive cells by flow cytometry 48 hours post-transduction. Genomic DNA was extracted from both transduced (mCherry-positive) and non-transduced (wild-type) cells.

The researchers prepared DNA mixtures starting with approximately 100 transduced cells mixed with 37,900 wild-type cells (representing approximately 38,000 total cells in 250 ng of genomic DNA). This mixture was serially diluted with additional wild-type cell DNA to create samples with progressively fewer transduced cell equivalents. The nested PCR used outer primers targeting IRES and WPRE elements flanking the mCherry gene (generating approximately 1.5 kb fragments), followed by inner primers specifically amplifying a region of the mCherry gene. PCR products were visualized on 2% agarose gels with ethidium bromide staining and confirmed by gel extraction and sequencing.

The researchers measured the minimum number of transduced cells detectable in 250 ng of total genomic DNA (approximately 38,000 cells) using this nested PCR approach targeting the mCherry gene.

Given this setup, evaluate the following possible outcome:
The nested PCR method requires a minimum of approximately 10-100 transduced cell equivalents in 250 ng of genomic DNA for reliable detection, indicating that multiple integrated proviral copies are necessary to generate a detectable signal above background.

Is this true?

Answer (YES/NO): NO